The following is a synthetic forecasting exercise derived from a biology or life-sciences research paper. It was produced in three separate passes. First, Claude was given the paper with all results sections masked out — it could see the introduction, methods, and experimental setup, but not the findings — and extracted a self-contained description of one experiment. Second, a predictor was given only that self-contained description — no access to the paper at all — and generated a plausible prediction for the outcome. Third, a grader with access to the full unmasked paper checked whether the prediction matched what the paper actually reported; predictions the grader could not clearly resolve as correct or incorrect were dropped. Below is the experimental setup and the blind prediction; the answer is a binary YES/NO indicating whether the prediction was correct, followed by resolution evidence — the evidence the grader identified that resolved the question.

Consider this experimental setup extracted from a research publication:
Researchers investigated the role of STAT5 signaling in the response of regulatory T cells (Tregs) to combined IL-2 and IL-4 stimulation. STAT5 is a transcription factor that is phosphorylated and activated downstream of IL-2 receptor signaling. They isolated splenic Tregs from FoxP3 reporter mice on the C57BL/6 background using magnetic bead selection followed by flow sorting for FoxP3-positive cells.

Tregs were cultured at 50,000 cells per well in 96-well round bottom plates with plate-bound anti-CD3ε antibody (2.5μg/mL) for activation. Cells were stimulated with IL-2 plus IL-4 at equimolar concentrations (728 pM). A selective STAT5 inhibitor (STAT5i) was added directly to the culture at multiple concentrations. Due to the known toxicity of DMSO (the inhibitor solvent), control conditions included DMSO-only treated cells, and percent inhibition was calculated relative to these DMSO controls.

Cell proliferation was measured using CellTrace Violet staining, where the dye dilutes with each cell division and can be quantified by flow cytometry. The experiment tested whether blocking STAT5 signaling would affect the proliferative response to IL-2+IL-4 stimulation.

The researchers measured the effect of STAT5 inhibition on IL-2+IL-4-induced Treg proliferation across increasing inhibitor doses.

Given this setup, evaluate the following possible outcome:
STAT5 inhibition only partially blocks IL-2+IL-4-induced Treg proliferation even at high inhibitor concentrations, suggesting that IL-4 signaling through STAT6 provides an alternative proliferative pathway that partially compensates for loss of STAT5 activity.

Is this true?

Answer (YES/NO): NO